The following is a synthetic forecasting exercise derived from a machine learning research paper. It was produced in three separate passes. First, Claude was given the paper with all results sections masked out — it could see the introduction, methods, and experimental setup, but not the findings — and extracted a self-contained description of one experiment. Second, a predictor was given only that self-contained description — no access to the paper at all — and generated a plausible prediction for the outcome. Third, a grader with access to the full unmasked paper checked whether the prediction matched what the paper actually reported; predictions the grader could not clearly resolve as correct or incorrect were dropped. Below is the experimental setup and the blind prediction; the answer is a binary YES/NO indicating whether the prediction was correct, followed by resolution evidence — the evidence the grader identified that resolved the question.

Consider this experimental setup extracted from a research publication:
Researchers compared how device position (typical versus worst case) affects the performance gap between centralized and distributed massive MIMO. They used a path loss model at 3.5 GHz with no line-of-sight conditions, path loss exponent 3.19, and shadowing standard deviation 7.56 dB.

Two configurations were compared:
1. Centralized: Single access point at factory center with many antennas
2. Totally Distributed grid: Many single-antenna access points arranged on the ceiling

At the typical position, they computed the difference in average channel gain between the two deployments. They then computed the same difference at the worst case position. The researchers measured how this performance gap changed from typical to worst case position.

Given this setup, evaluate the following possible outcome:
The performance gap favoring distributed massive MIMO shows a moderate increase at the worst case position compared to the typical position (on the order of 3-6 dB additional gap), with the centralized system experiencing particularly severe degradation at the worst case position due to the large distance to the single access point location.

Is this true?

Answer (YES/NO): NO